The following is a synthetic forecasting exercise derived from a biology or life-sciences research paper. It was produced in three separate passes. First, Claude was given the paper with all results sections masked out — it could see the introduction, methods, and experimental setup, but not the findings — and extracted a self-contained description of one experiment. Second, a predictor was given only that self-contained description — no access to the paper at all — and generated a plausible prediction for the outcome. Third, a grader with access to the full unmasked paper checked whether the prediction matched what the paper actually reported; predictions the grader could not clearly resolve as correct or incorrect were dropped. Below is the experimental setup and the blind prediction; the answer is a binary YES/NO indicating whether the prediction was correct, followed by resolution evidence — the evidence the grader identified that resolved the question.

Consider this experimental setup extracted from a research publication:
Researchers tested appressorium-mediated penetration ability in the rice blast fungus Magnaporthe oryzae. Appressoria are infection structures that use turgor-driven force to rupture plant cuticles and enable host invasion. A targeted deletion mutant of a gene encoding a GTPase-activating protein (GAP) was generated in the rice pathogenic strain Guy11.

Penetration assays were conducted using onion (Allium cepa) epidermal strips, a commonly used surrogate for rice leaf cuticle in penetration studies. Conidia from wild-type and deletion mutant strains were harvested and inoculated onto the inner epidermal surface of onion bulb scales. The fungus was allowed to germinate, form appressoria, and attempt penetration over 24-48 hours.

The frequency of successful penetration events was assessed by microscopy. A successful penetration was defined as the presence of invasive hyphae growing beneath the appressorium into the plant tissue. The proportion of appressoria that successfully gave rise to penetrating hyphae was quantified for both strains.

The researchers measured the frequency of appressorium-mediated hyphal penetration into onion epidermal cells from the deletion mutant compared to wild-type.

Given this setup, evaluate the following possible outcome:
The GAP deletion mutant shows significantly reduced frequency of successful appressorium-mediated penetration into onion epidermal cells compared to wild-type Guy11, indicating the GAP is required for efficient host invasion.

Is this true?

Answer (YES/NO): YES